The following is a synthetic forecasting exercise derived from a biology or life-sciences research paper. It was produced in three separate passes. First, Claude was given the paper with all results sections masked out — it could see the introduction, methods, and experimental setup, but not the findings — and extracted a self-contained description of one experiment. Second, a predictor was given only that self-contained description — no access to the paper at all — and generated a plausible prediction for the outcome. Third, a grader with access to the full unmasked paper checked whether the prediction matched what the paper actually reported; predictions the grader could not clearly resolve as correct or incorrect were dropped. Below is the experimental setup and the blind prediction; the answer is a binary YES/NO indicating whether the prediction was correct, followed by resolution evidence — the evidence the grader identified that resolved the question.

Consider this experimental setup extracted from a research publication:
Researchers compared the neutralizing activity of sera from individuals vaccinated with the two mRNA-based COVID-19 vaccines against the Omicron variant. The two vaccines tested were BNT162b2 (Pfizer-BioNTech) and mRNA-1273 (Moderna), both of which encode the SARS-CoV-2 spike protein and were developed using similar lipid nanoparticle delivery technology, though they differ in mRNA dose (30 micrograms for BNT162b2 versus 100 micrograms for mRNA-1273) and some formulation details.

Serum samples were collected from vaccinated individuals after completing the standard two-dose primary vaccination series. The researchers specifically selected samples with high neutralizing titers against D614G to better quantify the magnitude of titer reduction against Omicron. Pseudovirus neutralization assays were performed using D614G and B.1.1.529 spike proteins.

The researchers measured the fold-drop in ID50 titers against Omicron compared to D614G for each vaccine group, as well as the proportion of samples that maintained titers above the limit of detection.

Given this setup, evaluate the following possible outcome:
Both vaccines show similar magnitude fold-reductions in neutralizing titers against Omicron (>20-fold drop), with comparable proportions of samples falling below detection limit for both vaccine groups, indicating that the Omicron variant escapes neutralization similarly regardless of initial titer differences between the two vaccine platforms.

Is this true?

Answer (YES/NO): NO